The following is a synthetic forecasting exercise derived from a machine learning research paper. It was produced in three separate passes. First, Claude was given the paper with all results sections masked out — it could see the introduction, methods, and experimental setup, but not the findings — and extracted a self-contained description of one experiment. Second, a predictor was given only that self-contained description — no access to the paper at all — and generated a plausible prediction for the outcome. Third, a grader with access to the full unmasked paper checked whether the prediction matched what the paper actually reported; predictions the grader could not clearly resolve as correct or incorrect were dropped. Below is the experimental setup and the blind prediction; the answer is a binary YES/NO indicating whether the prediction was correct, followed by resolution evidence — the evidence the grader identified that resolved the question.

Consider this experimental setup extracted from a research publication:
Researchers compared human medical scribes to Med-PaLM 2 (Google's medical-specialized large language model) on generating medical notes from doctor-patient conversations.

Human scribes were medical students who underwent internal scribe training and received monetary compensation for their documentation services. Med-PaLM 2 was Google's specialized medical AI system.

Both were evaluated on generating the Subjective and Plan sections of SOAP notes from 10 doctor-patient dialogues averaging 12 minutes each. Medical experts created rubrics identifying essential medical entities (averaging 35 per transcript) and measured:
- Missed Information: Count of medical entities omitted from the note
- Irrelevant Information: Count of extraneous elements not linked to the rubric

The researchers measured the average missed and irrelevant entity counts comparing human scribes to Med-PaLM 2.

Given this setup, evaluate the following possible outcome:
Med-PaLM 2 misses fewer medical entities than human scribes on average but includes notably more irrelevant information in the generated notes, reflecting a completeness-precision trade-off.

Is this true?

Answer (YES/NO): NO